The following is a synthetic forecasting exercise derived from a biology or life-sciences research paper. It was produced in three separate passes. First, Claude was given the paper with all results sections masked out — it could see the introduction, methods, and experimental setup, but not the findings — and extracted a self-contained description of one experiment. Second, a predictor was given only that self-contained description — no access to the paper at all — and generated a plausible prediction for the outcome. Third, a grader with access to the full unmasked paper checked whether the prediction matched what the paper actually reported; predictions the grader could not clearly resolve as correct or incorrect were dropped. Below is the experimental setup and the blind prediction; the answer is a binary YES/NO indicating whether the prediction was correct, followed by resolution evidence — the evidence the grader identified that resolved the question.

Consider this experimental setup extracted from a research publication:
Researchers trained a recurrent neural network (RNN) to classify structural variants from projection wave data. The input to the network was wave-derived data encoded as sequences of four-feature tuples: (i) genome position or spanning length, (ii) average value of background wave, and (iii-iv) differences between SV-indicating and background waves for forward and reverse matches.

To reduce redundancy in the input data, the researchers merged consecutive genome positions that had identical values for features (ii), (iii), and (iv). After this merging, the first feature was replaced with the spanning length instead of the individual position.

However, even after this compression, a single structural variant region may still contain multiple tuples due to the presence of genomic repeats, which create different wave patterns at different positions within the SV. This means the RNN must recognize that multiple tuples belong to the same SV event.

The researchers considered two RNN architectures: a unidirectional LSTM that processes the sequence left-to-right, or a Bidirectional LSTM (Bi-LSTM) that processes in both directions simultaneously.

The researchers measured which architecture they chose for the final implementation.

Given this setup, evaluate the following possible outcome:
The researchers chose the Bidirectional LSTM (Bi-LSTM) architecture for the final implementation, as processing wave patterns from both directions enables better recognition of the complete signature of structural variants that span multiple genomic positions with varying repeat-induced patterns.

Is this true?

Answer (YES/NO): YES